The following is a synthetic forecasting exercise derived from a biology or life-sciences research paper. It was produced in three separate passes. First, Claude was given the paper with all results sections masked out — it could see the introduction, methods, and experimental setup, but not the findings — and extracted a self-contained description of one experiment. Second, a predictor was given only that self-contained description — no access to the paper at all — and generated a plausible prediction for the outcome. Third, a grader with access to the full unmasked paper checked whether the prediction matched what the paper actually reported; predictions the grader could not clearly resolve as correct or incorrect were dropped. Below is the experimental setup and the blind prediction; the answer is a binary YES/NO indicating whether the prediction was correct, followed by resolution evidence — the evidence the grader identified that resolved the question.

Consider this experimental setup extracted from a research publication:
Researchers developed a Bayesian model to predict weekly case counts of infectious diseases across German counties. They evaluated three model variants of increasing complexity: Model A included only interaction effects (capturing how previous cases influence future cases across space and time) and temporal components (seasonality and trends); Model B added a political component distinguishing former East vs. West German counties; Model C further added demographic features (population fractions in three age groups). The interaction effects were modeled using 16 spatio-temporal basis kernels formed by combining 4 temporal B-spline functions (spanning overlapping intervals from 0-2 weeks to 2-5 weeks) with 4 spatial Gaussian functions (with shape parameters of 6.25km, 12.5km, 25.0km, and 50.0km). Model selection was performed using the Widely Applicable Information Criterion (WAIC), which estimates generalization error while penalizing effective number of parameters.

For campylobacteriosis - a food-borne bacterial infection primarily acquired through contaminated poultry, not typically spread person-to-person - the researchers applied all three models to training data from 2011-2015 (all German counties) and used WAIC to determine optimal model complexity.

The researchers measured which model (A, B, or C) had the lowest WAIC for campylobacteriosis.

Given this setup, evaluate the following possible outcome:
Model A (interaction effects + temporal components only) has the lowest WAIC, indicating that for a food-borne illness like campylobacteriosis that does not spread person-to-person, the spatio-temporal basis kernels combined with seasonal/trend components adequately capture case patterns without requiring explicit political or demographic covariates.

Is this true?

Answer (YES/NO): NO